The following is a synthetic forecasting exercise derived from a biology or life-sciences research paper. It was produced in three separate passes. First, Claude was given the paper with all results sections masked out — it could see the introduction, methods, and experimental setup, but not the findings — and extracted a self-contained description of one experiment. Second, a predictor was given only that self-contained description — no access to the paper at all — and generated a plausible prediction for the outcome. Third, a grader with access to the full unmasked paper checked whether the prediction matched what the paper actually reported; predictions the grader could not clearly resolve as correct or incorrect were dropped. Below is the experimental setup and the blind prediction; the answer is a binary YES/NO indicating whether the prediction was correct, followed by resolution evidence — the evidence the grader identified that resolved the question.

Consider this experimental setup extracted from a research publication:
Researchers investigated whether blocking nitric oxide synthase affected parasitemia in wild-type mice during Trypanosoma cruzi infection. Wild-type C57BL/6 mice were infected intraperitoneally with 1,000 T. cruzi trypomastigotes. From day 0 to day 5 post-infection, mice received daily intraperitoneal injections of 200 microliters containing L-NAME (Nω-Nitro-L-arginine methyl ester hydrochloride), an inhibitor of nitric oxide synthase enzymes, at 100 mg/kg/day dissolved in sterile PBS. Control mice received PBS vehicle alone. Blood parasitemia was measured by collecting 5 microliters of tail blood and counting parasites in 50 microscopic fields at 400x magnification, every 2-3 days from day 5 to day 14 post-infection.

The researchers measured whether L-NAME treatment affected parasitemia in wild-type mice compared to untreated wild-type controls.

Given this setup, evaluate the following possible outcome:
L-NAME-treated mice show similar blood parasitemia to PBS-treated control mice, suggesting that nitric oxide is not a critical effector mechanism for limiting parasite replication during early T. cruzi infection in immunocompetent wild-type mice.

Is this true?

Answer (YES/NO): NO